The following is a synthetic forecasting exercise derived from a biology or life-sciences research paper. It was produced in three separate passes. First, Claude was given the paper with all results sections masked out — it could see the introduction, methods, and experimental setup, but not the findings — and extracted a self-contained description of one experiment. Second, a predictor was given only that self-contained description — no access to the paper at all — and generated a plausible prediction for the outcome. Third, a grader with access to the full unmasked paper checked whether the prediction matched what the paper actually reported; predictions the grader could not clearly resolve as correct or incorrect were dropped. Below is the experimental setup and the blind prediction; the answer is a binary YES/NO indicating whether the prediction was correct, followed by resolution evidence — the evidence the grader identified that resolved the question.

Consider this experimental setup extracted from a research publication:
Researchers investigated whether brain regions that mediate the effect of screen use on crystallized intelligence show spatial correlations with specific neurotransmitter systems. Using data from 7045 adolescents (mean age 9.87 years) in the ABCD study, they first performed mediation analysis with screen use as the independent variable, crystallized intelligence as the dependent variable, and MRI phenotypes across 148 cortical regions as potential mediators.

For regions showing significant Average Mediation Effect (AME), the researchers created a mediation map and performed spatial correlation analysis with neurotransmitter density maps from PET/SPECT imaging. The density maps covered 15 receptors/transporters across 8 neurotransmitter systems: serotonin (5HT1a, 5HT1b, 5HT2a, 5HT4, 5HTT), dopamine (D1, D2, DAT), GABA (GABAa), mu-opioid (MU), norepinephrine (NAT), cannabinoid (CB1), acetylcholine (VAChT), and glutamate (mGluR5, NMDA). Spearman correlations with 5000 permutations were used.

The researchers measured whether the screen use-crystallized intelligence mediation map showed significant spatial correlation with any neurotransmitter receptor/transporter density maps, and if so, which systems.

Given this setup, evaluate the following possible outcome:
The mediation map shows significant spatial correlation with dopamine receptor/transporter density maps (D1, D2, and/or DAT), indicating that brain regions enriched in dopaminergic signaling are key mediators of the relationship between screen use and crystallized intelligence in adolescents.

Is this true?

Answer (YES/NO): YES